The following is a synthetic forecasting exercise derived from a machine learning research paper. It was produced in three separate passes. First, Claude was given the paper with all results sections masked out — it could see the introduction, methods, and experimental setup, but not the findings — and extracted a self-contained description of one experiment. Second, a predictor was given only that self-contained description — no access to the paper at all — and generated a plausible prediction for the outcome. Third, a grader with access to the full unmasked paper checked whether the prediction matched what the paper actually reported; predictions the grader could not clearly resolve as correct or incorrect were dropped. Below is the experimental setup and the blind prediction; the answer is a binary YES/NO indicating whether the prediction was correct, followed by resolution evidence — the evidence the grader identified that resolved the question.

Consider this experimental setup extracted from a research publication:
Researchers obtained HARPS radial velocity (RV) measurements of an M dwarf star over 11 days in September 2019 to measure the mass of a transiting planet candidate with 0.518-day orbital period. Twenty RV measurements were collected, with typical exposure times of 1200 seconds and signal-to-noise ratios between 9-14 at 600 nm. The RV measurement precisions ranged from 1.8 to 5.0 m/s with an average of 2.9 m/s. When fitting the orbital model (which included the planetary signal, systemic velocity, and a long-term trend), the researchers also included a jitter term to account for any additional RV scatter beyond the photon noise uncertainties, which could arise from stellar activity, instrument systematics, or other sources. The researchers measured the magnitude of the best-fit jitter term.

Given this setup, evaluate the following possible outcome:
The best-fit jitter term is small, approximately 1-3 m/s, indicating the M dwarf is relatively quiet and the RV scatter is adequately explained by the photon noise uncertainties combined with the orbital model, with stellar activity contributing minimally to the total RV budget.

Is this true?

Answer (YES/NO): NO